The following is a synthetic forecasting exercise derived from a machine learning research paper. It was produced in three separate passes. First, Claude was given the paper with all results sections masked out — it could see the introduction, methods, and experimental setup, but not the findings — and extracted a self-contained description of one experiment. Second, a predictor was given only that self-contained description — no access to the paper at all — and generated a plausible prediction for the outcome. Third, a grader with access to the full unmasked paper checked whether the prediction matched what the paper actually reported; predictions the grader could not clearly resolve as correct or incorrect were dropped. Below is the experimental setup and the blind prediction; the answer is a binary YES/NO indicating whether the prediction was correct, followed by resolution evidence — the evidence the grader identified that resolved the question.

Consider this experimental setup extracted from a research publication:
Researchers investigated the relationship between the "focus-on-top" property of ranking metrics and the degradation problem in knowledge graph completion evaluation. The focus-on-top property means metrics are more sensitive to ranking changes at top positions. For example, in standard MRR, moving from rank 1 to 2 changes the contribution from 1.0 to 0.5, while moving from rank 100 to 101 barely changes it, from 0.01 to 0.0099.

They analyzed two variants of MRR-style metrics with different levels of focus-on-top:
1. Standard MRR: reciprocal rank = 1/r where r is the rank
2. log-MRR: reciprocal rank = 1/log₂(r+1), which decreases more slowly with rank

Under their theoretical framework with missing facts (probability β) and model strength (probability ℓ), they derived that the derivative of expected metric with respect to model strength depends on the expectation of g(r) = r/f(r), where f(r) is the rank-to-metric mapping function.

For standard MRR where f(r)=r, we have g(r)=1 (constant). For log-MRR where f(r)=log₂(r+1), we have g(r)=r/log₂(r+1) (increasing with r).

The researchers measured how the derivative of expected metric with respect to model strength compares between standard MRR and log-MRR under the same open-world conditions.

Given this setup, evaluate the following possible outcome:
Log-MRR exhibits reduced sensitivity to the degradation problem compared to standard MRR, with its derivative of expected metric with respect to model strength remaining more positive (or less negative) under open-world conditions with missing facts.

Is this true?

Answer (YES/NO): YES